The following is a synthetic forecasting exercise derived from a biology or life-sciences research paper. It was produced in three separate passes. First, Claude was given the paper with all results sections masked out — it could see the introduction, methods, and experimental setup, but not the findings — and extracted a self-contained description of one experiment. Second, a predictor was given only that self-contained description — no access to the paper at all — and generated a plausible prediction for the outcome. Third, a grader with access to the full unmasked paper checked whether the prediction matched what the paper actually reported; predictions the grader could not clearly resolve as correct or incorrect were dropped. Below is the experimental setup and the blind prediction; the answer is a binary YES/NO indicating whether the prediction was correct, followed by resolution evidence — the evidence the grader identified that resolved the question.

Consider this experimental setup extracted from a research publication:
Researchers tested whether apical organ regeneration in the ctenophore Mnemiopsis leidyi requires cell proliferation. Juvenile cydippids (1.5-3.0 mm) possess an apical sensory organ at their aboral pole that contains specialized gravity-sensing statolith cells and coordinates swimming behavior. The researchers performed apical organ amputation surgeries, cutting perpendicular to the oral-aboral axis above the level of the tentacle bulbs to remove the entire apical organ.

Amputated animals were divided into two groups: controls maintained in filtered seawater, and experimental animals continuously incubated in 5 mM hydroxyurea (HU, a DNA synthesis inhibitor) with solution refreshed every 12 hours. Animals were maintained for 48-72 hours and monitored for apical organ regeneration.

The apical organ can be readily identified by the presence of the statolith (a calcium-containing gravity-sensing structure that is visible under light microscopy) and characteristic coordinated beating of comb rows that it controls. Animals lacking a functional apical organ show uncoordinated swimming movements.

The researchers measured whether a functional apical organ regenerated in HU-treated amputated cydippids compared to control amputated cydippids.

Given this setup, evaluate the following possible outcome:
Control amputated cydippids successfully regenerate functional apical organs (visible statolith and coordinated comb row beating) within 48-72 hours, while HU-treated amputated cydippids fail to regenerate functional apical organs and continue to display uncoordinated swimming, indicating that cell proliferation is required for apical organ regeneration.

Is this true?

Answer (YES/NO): YES